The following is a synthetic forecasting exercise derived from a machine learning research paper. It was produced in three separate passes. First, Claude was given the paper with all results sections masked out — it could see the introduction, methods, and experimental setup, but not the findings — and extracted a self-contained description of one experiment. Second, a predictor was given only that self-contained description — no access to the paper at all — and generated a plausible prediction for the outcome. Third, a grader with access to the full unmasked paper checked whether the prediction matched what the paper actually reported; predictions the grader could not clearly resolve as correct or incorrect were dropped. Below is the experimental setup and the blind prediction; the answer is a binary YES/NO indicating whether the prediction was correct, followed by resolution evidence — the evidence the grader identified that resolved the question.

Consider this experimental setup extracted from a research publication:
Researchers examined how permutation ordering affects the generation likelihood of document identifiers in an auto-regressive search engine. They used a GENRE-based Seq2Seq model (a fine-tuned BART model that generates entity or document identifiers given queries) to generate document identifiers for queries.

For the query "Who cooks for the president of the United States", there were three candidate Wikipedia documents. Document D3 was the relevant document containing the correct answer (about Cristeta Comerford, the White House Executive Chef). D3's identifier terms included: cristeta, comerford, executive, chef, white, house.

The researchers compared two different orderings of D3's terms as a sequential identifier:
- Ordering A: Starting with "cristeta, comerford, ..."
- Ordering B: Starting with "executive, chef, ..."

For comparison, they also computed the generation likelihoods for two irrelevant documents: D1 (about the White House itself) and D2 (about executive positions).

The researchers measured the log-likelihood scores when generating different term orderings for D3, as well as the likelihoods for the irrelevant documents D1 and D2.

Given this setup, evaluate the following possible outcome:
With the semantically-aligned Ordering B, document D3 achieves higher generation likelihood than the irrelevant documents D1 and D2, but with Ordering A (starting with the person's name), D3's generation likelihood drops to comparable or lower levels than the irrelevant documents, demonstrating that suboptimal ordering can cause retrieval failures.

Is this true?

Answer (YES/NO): YES